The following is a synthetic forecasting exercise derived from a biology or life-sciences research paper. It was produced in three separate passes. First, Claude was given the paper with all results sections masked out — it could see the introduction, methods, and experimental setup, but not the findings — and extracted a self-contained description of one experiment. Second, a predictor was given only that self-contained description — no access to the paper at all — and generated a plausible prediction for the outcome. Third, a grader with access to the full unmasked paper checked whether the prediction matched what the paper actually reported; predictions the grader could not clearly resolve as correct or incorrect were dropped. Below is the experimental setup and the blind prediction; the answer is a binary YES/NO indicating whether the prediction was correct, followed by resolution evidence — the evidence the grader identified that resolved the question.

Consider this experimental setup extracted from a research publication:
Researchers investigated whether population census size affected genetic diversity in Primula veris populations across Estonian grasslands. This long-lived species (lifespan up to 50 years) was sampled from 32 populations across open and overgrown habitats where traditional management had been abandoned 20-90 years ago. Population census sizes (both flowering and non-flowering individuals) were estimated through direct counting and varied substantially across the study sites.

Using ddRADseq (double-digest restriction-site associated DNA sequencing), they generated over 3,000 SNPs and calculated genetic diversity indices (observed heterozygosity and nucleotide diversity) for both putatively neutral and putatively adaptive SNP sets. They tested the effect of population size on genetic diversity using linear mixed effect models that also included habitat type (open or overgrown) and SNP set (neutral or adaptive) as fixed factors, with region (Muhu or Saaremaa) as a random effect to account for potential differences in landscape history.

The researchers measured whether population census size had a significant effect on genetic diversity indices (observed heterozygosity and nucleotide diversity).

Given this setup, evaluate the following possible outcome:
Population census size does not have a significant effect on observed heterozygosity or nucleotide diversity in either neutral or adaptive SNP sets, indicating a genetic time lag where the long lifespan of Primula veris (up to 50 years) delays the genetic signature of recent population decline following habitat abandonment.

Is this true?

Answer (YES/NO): NO